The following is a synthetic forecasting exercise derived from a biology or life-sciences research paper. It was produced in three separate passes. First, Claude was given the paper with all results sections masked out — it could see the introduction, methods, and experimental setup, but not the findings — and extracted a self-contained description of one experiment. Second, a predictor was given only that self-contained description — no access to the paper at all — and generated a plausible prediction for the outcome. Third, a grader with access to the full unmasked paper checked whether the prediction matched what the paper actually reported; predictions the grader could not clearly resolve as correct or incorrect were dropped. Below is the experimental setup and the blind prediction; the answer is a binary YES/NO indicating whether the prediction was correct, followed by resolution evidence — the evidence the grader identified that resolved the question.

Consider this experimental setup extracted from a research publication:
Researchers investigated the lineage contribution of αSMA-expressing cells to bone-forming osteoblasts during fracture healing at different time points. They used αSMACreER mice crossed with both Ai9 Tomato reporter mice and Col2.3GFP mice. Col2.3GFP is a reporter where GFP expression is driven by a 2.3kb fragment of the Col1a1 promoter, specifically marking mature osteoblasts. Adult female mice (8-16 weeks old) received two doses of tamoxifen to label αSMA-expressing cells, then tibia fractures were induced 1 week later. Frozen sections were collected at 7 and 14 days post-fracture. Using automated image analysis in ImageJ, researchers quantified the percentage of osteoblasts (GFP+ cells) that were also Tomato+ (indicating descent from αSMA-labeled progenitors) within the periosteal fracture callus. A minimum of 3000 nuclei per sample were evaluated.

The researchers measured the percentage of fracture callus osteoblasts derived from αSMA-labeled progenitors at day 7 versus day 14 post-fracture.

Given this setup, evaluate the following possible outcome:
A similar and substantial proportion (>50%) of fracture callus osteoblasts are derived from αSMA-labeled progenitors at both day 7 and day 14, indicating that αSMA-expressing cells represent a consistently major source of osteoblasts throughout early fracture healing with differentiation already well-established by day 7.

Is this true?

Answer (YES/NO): YES